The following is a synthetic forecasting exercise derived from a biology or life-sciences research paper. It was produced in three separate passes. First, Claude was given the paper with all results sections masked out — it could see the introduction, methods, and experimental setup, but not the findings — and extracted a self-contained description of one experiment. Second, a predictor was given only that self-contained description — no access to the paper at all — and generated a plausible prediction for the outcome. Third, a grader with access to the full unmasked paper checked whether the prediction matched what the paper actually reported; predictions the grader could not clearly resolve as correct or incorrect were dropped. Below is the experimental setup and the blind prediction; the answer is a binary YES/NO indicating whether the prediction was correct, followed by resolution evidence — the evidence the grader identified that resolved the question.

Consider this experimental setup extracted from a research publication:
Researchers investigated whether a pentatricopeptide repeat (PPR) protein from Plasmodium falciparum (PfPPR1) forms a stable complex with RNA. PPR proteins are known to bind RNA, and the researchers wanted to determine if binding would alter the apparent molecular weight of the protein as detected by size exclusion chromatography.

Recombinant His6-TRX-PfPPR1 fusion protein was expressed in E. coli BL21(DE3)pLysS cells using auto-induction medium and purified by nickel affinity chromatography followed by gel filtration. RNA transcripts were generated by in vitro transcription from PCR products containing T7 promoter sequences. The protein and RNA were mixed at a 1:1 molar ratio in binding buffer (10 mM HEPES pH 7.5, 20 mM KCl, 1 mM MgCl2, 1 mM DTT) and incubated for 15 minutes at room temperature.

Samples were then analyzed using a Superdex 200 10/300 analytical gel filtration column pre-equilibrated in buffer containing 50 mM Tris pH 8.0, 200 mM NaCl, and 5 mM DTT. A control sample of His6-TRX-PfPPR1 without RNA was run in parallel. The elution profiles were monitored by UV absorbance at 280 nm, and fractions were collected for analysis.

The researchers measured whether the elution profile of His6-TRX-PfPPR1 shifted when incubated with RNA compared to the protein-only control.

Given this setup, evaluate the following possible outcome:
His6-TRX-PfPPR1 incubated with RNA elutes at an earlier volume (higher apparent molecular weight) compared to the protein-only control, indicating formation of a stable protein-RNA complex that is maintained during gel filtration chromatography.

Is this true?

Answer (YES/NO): YES